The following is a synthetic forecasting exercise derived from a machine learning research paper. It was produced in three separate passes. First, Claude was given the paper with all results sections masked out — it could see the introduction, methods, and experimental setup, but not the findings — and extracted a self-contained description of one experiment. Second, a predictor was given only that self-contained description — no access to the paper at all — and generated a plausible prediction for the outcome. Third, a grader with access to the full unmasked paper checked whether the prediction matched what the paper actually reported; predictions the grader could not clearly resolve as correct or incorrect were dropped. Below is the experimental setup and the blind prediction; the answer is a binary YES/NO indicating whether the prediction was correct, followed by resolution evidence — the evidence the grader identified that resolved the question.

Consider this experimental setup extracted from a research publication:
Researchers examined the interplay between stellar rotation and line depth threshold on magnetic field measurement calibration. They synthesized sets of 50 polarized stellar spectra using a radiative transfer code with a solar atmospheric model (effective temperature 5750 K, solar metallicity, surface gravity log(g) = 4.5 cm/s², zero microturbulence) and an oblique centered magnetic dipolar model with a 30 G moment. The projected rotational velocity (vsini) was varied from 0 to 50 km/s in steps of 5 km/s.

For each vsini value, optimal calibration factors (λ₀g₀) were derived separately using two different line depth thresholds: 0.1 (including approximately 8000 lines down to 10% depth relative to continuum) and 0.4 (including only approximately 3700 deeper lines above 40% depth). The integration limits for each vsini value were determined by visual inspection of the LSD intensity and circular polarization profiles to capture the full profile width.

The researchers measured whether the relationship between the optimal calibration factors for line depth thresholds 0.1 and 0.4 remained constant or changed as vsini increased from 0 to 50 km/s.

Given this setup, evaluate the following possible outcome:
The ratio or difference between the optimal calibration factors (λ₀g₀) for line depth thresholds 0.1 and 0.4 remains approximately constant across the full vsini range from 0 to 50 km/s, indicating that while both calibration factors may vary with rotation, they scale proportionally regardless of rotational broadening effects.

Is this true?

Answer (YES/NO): YES